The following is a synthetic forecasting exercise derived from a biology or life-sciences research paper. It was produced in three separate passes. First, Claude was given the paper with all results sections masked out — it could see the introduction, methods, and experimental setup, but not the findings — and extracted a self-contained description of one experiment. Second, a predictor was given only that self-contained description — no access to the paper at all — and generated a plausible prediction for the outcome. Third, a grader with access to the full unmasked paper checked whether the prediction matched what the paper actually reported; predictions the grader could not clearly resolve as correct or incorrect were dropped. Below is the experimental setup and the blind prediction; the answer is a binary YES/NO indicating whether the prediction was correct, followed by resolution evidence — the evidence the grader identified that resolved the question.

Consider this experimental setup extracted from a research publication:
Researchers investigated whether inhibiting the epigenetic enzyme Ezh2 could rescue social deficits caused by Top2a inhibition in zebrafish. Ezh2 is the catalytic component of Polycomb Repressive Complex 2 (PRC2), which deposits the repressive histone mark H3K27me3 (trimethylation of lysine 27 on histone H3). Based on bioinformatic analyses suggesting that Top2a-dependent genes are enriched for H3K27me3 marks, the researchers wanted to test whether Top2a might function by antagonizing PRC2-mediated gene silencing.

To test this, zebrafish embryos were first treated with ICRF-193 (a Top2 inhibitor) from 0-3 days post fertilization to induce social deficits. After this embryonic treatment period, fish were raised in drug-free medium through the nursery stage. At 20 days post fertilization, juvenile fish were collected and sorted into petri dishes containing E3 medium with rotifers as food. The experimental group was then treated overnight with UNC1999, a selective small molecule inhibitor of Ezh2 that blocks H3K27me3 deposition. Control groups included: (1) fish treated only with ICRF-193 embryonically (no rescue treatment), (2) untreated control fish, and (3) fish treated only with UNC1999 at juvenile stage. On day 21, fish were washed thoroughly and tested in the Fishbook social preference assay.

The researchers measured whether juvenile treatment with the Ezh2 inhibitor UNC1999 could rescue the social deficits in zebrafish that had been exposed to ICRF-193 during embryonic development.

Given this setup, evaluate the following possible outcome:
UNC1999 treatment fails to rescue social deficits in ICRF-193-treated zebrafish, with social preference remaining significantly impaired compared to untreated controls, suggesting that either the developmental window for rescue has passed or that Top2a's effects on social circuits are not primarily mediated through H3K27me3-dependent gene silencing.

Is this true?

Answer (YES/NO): NO